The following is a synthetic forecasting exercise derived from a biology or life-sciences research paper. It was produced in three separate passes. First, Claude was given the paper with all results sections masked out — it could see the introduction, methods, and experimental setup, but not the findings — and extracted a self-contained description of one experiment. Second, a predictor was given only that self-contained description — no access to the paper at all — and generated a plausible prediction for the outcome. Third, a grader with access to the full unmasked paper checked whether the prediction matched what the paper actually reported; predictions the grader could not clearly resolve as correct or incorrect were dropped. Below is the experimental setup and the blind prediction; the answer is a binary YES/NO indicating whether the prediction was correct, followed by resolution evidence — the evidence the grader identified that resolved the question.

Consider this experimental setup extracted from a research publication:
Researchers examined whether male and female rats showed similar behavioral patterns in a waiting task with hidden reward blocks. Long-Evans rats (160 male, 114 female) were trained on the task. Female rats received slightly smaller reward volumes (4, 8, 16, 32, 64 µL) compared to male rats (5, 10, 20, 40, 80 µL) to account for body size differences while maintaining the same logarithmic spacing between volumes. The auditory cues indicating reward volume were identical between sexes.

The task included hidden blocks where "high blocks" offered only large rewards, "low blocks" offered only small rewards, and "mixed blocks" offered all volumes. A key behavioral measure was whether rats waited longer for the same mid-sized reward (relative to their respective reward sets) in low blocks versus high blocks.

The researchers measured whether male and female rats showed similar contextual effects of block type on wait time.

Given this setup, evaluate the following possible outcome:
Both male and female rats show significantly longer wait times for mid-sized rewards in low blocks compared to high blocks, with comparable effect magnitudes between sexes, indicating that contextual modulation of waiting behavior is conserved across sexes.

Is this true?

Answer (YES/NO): YES